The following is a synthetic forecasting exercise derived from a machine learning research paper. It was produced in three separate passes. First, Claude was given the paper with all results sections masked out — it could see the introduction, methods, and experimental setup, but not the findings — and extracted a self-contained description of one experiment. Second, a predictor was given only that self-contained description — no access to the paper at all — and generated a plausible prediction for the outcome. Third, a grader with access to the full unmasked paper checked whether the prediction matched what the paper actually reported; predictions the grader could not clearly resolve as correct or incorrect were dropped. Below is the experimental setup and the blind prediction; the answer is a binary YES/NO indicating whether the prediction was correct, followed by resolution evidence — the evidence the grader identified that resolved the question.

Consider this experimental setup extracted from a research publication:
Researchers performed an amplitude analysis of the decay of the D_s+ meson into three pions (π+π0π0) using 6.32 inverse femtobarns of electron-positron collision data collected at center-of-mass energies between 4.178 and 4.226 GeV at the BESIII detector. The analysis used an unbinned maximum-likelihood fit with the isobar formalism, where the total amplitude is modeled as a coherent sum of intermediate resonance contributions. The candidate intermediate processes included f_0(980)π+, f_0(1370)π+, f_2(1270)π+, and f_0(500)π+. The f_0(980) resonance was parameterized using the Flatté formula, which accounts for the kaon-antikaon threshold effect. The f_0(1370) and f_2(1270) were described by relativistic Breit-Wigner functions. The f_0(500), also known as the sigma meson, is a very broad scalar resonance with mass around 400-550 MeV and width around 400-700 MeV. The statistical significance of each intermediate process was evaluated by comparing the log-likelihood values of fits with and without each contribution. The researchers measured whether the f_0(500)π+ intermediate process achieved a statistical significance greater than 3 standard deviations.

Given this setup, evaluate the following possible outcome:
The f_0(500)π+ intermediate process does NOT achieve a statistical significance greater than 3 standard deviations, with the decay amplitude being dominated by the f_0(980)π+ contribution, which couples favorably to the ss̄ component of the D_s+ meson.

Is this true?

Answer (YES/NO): YES